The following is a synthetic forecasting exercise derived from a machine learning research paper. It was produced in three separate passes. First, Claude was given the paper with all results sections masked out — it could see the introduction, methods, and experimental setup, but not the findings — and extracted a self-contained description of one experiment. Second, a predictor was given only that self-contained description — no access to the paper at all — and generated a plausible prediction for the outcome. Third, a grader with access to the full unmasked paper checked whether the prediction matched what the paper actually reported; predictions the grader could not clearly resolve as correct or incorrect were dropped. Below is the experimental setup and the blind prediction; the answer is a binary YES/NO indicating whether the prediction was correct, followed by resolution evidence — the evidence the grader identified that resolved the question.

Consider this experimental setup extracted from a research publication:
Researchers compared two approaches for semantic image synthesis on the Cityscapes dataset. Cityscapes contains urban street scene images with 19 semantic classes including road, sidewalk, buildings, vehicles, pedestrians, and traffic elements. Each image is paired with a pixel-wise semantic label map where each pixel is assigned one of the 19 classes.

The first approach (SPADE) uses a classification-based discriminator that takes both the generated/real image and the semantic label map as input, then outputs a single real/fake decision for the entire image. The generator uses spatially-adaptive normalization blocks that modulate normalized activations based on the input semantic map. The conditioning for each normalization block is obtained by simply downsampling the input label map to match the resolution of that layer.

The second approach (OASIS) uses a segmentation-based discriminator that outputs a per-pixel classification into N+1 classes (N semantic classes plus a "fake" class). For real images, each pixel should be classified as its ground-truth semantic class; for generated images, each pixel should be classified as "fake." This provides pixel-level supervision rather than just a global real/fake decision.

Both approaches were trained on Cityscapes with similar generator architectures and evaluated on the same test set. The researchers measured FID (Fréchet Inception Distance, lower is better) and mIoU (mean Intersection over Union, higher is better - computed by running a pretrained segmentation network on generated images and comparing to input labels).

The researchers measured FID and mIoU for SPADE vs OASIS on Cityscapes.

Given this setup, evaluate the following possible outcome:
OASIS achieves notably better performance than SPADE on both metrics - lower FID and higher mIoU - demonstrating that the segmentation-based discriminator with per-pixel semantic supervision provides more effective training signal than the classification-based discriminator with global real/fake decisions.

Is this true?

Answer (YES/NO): YES